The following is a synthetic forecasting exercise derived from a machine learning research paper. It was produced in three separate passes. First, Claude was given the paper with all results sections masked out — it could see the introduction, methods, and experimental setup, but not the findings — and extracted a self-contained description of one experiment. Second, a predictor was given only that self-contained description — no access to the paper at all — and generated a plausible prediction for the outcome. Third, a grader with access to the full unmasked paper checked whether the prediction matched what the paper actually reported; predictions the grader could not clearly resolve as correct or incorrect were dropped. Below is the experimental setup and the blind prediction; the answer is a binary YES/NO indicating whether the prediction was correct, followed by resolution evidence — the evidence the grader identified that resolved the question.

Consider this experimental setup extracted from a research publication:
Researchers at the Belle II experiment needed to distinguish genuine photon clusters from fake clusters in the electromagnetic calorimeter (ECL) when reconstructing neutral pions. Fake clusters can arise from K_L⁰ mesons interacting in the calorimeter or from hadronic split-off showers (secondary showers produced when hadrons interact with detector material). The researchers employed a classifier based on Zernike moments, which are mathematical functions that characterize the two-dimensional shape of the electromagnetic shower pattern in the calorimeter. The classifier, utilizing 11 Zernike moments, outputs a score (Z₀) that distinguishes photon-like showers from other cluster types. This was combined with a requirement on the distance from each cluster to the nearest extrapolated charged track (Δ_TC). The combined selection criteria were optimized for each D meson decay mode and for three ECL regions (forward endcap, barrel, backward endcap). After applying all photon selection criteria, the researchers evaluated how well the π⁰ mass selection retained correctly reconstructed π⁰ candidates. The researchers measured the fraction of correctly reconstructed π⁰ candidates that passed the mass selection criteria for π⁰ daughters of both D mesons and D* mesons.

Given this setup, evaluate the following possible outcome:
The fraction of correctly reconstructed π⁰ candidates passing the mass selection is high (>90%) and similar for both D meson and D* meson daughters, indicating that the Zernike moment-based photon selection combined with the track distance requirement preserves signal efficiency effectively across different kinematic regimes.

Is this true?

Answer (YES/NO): NO